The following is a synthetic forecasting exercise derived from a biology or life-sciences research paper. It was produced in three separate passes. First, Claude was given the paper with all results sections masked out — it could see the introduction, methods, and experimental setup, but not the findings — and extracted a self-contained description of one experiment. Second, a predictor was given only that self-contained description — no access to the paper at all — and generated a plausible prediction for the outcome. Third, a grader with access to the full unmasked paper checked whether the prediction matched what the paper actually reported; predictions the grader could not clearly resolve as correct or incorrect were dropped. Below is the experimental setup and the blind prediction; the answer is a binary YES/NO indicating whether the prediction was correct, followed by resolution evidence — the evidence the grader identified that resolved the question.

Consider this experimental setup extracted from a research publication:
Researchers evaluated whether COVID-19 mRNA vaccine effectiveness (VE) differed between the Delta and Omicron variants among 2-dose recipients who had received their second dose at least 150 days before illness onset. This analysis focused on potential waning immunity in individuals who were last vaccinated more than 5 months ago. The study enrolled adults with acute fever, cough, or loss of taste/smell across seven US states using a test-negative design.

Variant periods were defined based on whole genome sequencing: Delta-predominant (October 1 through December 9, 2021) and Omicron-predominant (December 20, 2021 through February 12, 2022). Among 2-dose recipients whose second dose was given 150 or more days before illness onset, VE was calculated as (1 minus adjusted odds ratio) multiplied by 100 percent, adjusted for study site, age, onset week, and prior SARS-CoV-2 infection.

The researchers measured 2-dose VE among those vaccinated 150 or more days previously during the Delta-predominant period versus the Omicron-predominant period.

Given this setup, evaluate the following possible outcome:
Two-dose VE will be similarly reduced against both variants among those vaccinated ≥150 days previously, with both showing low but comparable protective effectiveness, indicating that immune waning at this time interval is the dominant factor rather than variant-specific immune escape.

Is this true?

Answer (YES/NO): NO